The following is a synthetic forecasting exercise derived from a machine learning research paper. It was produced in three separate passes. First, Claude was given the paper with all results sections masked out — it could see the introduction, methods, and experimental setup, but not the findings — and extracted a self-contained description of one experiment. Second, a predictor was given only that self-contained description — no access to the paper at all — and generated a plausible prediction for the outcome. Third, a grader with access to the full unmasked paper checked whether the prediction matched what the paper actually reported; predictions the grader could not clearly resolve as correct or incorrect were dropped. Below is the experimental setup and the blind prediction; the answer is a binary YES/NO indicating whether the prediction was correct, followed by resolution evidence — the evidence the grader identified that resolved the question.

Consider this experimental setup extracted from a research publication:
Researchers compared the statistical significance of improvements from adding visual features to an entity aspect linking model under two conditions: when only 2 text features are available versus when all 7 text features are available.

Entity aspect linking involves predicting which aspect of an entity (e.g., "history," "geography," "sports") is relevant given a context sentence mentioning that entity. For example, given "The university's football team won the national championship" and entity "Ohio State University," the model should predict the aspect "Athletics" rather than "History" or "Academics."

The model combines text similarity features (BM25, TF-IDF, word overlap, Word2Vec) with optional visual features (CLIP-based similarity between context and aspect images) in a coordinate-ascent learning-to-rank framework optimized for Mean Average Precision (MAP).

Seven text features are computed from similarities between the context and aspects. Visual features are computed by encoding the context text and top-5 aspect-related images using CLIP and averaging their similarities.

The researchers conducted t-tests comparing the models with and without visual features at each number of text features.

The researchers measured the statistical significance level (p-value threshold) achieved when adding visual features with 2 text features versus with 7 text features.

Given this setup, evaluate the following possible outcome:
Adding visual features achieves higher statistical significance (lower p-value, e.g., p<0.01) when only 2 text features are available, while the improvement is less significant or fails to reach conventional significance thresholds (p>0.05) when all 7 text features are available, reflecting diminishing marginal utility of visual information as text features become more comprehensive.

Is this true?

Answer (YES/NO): YES